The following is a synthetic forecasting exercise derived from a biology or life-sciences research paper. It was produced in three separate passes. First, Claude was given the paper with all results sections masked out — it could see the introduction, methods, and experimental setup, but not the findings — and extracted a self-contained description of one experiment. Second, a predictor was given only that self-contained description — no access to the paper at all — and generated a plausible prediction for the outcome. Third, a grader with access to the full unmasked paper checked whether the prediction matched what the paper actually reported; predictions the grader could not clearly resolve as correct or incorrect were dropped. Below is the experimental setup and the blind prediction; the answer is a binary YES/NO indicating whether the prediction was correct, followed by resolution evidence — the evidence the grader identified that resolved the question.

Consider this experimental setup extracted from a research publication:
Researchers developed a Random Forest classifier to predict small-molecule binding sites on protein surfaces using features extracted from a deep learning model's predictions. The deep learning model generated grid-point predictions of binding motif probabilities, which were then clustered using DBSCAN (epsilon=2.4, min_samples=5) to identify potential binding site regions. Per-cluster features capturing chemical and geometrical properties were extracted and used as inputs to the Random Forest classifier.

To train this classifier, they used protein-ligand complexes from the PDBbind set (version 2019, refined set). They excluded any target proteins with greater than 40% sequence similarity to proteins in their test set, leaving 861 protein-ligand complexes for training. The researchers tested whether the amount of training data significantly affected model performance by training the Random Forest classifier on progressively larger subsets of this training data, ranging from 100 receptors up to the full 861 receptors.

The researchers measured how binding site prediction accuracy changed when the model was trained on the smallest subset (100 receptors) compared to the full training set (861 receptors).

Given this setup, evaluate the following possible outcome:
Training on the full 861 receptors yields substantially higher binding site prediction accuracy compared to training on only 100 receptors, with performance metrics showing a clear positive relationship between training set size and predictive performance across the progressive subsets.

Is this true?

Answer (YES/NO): NO